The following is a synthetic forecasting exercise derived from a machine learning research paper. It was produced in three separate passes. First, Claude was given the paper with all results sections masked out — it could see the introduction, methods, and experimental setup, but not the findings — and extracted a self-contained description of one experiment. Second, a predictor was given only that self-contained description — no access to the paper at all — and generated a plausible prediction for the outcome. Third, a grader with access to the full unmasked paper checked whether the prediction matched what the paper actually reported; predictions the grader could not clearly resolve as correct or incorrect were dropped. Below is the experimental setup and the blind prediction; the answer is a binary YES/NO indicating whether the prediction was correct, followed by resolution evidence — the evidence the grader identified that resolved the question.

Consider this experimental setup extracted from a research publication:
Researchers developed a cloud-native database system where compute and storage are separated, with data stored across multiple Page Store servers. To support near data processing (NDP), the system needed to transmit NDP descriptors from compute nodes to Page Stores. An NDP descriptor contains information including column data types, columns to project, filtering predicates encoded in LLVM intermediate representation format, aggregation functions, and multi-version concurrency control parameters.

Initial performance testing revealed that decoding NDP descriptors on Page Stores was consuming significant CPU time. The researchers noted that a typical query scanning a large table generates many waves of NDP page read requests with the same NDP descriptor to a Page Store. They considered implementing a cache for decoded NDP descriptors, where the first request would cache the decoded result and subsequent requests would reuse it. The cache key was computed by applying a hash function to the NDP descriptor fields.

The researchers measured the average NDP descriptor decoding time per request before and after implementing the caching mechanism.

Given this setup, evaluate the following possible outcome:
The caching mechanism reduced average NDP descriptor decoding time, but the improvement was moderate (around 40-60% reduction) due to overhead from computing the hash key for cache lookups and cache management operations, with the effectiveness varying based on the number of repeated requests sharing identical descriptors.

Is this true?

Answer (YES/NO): NO